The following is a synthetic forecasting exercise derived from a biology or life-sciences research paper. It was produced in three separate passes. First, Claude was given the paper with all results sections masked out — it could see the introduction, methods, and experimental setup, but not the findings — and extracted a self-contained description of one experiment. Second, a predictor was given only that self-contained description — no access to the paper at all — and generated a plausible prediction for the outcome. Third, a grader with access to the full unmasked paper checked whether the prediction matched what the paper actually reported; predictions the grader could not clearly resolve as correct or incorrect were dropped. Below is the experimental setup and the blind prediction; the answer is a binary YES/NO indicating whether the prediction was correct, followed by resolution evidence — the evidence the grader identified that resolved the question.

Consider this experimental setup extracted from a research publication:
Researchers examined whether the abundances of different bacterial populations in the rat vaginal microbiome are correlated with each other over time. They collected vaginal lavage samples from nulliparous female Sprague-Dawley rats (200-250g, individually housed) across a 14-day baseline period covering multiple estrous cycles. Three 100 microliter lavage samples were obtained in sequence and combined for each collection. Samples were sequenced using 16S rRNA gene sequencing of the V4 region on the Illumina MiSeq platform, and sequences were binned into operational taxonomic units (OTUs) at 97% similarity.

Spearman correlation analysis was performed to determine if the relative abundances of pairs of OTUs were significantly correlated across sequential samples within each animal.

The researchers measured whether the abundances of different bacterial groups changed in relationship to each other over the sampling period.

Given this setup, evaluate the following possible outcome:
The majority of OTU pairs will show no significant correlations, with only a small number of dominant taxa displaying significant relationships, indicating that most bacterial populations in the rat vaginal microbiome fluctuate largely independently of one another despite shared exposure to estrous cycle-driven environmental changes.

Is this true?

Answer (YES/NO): NO